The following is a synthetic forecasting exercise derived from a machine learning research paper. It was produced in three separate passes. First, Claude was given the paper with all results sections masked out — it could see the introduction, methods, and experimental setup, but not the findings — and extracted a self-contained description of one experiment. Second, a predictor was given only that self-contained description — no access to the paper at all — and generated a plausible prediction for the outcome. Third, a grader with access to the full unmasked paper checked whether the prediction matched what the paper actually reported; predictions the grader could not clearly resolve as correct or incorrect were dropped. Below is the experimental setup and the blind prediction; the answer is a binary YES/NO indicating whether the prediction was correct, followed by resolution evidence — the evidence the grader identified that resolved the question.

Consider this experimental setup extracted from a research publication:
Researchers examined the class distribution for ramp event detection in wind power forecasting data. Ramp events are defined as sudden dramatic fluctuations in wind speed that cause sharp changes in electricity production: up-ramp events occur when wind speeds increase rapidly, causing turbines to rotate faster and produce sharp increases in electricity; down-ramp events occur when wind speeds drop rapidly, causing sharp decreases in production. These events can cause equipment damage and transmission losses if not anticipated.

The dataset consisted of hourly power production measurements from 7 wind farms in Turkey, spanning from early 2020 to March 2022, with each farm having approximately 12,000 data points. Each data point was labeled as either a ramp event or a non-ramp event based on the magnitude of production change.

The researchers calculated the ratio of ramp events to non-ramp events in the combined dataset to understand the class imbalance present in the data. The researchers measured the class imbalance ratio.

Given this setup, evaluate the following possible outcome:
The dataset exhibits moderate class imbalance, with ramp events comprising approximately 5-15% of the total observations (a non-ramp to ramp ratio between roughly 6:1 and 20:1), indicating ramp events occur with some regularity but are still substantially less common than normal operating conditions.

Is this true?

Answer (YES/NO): NO